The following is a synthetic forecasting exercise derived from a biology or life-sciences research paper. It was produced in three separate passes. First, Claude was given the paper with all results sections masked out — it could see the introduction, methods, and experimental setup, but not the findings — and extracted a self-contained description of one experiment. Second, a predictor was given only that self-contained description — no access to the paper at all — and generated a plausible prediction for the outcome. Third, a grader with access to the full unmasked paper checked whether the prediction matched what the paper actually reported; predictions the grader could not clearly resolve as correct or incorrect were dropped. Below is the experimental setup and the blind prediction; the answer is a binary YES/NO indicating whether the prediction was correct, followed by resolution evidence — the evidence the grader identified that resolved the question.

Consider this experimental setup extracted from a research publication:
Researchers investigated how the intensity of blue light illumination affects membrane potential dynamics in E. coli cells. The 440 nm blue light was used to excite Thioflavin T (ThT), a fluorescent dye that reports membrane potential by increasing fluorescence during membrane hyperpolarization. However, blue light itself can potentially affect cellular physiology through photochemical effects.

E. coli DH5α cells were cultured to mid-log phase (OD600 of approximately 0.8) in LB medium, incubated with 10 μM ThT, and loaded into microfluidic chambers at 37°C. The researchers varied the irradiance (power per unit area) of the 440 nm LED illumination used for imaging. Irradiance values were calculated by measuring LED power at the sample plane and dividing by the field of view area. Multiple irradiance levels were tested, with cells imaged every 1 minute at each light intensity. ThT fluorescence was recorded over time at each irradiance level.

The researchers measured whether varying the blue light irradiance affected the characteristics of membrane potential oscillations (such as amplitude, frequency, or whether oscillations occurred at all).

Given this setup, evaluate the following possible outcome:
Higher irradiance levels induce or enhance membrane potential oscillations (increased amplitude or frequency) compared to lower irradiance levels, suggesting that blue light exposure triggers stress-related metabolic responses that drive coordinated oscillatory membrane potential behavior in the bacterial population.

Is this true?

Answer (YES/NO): NO